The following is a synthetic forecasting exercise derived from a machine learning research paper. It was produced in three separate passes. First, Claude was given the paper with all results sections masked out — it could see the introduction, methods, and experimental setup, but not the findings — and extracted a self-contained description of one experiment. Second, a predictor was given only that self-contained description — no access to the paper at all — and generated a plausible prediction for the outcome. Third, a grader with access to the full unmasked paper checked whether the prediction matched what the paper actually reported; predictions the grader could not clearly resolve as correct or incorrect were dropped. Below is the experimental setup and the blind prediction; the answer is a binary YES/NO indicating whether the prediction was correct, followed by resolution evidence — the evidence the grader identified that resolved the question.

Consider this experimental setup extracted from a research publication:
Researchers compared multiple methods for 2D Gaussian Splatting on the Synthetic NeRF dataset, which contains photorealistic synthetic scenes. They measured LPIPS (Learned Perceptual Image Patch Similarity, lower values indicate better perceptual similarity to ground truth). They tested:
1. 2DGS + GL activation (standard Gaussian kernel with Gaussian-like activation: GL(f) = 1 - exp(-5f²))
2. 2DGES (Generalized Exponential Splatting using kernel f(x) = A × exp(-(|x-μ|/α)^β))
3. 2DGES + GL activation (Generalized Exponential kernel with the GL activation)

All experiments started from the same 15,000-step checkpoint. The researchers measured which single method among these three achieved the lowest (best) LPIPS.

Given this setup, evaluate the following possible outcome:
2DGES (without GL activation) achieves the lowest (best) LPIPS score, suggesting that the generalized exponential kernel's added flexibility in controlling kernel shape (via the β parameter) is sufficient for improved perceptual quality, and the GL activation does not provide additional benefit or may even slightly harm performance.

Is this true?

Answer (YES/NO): NO